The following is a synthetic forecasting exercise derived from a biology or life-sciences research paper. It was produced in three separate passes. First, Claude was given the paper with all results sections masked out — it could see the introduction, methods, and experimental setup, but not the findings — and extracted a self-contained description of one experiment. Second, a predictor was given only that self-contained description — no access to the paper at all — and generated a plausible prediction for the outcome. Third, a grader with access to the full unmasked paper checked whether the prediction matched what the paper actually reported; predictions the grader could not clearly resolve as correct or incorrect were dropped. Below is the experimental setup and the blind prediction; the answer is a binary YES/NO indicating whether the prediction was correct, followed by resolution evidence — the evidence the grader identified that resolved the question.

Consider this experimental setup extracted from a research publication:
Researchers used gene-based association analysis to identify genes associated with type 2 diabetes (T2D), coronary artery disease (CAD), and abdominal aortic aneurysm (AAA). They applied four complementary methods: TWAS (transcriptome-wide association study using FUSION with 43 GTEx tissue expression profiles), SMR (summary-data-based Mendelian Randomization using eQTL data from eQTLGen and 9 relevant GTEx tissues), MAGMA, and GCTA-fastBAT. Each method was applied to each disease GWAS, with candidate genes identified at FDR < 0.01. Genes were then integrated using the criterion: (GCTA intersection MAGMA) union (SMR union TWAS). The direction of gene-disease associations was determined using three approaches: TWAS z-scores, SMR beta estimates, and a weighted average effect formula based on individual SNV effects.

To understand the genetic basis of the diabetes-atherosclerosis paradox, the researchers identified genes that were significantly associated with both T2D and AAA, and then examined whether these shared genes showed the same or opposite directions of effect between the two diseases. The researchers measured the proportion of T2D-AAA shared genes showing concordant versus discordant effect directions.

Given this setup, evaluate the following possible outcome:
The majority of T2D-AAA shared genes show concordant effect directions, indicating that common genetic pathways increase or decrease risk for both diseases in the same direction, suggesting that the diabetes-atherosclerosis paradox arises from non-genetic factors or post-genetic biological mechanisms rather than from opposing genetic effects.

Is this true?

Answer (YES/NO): NO